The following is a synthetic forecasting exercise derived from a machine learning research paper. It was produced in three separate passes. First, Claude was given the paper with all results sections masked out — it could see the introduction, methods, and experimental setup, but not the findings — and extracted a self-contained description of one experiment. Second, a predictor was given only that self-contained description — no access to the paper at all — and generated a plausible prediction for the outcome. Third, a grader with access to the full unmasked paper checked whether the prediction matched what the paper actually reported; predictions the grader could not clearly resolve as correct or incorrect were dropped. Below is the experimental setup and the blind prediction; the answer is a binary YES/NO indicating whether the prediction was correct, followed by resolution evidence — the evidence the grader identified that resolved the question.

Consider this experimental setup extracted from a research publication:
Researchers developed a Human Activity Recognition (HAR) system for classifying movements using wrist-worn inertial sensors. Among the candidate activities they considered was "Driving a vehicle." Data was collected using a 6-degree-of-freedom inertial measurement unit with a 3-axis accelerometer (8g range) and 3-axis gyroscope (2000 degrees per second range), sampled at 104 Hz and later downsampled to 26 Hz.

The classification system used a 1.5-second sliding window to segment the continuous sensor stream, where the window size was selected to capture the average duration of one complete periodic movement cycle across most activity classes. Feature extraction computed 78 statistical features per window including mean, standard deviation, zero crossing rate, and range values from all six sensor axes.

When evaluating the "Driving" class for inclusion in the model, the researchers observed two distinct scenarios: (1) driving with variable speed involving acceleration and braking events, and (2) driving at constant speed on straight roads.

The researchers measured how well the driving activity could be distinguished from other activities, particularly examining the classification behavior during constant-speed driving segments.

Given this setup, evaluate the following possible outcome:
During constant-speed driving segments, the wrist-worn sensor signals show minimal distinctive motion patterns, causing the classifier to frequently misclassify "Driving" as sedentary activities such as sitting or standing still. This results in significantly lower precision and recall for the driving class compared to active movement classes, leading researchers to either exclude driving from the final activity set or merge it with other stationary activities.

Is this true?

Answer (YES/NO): YES